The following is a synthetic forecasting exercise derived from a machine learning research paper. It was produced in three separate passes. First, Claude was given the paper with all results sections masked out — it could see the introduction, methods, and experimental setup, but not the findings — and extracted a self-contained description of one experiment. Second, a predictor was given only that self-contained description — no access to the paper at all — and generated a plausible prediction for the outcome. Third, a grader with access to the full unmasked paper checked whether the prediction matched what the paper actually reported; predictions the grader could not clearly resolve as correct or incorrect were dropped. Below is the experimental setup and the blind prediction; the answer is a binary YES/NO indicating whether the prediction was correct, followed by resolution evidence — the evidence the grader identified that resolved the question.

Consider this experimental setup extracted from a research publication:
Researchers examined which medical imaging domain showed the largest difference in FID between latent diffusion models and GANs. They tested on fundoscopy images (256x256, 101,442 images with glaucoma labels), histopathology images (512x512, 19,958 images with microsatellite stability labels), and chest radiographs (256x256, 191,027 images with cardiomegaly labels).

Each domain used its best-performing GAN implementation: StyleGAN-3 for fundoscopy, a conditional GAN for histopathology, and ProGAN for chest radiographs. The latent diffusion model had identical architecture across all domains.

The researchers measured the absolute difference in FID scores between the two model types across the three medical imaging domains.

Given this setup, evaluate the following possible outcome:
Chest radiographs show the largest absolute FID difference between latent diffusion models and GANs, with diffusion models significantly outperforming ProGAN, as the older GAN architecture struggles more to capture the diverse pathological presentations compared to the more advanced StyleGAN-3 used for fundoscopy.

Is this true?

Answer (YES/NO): YES